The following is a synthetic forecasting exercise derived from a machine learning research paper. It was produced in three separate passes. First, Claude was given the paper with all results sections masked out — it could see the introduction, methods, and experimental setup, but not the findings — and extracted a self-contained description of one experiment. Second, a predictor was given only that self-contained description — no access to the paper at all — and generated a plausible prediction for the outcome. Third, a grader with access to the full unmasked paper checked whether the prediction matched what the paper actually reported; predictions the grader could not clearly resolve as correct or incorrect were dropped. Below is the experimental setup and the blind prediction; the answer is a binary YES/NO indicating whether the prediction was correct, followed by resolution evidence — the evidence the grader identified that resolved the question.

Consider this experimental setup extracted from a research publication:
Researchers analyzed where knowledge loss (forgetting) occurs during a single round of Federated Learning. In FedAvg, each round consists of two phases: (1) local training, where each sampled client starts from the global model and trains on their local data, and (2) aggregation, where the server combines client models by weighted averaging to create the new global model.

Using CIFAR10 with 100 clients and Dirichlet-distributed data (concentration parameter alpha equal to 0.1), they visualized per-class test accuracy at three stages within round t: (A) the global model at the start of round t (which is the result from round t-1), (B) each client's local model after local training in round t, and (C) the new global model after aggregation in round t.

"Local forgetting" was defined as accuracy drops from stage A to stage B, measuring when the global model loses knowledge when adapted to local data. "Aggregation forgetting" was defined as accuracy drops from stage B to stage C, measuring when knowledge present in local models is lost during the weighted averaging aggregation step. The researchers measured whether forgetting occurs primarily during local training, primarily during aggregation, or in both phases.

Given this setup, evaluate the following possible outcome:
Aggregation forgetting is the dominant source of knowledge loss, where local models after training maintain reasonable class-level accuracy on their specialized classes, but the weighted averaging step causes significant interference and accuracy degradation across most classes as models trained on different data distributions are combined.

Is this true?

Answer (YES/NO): NO